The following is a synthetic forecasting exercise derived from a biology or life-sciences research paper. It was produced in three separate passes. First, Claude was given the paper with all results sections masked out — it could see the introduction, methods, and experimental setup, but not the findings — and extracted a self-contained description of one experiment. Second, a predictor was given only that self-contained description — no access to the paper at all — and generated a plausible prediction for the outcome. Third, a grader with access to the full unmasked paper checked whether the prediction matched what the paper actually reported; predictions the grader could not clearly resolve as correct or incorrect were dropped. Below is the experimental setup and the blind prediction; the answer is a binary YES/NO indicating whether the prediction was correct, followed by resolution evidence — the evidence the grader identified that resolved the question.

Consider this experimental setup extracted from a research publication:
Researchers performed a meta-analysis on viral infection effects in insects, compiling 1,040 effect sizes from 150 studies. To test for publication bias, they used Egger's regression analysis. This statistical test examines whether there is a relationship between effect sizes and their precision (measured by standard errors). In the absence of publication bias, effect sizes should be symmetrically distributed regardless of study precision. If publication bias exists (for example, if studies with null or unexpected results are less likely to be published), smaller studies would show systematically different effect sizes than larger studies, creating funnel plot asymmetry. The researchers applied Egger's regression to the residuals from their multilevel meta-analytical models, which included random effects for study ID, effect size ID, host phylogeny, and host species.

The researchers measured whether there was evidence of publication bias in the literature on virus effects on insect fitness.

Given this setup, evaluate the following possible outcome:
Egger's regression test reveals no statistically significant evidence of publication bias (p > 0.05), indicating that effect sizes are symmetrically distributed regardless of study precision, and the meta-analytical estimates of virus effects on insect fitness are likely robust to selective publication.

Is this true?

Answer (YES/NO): NO